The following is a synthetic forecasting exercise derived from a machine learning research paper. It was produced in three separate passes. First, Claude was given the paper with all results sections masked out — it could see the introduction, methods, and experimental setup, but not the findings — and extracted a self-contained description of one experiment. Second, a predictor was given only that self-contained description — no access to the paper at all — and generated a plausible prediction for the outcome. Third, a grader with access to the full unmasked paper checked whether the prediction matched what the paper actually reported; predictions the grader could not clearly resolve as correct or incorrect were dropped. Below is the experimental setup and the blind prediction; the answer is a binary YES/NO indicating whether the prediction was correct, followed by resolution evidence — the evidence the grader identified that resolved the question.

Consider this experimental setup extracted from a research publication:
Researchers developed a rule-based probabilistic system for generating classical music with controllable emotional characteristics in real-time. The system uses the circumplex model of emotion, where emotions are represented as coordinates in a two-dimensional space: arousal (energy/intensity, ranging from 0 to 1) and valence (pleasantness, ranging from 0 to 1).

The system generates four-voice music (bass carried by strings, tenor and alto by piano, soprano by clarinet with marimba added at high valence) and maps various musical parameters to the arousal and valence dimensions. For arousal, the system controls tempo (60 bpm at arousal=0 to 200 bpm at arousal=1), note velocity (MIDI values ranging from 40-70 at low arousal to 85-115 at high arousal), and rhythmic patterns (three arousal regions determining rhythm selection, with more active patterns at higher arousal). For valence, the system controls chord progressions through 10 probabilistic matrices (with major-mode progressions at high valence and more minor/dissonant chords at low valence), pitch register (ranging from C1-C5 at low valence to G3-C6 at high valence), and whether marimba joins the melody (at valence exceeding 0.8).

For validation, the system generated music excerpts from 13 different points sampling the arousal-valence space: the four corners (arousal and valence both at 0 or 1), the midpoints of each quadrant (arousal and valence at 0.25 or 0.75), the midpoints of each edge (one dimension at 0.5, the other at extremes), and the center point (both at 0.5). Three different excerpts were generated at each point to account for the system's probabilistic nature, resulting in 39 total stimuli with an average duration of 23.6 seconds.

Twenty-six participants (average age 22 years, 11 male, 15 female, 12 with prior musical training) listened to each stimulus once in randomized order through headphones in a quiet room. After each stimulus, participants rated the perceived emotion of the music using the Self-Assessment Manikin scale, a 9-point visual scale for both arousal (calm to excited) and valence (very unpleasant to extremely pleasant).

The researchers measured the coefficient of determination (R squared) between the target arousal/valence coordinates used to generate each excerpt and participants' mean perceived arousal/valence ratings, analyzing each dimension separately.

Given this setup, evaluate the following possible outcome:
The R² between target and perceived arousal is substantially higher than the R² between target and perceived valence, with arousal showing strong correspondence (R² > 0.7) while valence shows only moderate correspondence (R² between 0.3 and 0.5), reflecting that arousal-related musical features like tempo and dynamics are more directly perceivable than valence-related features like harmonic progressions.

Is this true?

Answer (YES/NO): NO